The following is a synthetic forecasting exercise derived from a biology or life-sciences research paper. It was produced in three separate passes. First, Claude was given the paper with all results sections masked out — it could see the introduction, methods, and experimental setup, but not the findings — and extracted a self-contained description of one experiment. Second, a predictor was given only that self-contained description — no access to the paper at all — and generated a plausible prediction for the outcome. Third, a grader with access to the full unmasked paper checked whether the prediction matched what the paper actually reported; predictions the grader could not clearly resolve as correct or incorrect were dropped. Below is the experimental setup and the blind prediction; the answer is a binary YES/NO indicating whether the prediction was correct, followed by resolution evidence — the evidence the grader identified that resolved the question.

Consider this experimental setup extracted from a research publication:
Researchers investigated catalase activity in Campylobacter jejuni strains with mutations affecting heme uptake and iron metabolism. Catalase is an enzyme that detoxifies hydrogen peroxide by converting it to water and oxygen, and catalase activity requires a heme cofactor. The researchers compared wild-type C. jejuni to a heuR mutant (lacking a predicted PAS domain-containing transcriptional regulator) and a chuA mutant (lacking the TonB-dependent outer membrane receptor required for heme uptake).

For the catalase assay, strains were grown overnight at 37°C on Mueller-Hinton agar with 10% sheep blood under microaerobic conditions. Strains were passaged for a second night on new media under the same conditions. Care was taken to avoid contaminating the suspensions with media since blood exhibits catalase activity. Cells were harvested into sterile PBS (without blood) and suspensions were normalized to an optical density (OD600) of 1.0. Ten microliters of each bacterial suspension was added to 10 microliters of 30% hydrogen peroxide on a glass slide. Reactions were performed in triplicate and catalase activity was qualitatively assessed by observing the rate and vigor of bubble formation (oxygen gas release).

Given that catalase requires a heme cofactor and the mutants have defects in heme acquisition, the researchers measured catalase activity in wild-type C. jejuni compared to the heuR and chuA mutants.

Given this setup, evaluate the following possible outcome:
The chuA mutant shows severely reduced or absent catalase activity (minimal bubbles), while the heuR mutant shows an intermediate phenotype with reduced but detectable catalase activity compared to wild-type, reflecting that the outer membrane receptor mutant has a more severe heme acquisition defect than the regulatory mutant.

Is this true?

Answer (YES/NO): NO